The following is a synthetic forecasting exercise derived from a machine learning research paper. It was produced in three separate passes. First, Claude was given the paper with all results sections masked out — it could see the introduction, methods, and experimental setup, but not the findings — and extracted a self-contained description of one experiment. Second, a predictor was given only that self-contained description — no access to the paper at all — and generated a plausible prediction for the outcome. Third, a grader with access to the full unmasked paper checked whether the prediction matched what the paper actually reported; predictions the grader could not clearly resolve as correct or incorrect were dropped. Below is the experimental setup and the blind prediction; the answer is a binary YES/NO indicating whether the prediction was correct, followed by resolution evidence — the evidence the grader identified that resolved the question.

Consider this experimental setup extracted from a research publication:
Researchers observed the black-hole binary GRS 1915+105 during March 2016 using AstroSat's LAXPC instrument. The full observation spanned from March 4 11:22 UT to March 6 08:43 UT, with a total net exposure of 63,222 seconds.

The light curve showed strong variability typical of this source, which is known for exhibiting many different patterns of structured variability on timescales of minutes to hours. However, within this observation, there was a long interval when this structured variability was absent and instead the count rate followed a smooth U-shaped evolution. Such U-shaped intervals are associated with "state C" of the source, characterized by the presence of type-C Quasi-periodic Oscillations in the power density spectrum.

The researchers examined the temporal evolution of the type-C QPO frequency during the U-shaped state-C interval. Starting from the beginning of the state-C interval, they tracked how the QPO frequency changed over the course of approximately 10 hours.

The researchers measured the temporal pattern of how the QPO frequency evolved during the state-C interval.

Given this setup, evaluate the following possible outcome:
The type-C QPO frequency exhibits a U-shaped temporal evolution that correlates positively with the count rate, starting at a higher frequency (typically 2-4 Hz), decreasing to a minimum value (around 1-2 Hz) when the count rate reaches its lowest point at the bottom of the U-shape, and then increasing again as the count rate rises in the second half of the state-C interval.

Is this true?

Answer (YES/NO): NO